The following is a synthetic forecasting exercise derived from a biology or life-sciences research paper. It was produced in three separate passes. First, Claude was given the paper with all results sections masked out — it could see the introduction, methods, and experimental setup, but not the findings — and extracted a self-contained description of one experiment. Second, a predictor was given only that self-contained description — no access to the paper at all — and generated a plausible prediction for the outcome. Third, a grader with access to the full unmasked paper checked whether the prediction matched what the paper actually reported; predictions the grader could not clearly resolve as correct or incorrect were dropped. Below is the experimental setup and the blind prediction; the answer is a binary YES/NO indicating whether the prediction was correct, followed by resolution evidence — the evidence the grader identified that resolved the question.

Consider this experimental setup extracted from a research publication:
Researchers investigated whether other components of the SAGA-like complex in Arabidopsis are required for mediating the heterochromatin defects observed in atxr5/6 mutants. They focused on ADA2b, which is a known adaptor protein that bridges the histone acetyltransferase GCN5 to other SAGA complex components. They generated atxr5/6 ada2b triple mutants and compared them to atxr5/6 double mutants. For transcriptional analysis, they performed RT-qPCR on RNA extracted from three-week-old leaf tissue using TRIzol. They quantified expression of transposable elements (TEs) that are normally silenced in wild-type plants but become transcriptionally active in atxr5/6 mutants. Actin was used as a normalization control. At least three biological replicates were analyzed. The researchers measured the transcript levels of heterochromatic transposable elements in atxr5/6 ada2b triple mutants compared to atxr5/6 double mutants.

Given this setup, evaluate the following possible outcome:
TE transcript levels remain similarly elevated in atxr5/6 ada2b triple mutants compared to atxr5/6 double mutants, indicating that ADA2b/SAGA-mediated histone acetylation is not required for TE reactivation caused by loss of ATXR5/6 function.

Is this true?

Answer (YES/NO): NO